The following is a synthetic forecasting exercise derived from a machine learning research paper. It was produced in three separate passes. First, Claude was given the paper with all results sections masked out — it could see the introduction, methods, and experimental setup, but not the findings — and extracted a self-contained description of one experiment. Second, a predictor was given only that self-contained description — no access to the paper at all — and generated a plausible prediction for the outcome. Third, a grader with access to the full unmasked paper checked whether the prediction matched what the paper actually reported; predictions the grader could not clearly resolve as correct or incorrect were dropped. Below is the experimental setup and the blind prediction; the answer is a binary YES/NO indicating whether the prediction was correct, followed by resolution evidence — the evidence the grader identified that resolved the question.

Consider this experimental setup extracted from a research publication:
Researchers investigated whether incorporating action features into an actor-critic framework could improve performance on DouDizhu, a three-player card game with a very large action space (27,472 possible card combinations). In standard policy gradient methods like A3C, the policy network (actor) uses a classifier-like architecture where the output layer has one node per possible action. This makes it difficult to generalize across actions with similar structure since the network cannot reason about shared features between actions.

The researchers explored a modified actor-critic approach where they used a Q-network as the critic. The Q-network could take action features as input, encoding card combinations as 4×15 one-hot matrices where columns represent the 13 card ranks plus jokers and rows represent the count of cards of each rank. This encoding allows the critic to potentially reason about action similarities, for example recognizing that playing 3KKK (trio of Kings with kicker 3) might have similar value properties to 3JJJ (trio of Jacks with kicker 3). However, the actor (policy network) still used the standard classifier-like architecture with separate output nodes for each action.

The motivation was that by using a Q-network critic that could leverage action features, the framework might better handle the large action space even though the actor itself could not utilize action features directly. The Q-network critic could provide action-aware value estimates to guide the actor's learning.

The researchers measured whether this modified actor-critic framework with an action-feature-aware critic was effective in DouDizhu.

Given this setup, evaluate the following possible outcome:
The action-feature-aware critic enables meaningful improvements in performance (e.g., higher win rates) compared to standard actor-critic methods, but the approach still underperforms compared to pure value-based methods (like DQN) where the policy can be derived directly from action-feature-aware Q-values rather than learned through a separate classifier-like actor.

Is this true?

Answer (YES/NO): NO